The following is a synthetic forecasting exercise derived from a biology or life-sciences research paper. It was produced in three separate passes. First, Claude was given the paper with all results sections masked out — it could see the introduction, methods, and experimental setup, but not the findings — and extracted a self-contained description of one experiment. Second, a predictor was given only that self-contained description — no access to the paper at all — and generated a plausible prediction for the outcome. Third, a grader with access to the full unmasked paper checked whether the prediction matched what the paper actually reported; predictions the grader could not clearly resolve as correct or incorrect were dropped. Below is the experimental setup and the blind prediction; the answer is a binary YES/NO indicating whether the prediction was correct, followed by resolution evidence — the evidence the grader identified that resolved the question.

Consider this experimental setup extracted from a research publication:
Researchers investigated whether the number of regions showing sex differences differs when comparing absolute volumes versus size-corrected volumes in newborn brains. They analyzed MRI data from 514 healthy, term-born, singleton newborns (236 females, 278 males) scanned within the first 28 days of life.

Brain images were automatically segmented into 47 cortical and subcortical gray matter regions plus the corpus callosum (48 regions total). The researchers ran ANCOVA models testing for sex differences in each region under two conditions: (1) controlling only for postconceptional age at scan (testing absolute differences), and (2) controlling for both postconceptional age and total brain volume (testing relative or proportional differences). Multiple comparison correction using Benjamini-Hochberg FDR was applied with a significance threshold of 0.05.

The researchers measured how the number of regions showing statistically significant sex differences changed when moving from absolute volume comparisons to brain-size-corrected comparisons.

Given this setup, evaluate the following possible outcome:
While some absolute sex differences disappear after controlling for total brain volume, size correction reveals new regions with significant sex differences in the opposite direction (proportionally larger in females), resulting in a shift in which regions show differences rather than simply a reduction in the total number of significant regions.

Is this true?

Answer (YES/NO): YES